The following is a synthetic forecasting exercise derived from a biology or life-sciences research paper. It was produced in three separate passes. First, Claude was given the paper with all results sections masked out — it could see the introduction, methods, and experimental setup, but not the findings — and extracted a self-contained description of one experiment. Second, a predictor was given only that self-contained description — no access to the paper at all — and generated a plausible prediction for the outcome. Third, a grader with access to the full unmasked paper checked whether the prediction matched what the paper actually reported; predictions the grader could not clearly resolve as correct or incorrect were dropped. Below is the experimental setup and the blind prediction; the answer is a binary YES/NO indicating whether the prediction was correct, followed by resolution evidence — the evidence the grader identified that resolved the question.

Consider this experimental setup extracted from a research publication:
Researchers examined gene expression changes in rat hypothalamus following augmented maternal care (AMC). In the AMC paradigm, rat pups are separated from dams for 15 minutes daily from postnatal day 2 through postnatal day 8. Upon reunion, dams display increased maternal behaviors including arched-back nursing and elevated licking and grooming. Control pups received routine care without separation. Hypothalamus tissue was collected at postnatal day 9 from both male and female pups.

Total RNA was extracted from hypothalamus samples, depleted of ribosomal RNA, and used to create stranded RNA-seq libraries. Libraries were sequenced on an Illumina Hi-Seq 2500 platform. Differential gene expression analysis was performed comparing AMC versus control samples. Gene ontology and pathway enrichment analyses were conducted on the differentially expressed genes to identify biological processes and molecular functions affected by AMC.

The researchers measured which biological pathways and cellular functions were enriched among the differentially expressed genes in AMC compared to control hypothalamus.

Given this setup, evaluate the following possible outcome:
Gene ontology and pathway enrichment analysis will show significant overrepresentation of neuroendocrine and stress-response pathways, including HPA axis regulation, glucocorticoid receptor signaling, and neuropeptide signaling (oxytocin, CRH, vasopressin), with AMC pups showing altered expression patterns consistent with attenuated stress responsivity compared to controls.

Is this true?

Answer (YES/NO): NO